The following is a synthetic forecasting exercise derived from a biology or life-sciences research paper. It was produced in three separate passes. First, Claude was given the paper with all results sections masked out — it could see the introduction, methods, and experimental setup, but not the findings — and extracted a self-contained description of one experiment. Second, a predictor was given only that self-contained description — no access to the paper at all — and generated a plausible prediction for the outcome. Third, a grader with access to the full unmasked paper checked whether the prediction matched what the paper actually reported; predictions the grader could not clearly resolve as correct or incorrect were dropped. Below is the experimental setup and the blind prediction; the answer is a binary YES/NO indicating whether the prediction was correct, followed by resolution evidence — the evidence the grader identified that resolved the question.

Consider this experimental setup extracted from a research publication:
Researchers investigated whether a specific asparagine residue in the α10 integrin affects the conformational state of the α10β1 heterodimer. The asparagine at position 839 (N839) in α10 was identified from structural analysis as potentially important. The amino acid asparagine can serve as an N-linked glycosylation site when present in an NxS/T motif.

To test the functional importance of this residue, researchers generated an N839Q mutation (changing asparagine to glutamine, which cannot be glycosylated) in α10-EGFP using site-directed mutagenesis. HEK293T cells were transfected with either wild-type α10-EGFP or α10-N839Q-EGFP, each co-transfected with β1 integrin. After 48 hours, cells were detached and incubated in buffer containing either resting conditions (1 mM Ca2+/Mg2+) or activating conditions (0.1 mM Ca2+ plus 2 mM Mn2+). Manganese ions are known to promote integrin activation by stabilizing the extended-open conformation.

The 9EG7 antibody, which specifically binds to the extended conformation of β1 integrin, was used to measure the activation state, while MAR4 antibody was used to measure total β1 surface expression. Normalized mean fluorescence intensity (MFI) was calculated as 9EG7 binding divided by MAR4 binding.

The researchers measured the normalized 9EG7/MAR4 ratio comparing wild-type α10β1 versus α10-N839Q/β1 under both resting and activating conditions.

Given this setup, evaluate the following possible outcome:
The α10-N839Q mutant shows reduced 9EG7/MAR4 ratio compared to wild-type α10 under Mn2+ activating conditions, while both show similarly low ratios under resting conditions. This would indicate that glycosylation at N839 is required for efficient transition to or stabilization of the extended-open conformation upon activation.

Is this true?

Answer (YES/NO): NO